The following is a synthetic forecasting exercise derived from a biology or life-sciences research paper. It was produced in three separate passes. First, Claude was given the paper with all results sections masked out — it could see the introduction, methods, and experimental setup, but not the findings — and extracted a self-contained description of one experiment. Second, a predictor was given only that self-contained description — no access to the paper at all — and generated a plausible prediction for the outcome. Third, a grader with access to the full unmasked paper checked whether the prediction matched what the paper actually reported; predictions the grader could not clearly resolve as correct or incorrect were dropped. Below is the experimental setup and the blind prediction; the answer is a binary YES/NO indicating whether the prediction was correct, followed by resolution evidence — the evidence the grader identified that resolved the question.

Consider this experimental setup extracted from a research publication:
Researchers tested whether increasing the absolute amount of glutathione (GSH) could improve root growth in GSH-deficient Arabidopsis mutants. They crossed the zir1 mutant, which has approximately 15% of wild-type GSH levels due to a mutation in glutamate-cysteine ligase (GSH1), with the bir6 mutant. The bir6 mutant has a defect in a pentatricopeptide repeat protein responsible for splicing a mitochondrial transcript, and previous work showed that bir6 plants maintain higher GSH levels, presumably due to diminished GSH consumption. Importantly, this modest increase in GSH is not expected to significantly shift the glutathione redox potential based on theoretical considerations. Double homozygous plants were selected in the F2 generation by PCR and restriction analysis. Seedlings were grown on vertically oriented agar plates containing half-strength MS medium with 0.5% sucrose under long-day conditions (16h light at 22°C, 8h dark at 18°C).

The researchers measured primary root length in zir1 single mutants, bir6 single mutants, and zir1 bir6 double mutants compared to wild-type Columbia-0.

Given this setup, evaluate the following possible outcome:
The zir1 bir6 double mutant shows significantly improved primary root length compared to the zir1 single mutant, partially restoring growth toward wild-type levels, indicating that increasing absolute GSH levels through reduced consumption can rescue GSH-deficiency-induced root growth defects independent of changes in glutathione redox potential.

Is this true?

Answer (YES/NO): YES